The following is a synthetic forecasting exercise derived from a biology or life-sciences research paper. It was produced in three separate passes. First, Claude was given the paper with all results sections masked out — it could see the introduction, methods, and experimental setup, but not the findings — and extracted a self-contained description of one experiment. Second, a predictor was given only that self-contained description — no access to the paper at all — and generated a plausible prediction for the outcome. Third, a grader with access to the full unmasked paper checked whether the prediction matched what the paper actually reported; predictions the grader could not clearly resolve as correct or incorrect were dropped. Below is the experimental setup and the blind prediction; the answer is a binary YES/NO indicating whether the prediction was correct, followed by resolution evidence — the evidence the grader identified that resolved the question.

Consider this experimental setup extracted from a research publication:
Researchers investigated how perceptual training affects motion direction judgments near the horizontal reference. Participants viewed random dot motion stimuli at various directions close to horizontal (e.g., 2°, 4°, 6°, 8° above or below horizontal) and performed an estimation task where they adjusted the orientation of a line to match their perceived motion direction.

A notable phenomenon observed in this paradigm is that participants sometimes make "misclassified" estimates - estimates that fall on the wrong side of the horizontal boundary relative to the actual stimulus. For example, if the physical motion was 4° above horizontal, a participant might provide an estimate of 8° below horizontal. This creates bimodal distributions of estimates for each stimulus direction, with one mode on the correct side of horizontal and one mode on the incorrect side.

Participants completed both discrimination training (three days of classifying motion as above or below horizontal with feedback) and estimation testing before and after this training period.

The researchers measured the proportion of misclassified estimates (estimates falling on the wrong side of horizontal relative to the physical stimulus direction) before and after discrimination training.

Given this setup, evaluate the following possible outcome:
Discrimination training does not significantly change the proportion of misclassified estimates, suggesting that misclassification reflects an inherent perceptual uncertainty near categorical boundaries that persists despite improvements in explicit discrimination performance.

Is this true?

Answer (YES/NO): NO